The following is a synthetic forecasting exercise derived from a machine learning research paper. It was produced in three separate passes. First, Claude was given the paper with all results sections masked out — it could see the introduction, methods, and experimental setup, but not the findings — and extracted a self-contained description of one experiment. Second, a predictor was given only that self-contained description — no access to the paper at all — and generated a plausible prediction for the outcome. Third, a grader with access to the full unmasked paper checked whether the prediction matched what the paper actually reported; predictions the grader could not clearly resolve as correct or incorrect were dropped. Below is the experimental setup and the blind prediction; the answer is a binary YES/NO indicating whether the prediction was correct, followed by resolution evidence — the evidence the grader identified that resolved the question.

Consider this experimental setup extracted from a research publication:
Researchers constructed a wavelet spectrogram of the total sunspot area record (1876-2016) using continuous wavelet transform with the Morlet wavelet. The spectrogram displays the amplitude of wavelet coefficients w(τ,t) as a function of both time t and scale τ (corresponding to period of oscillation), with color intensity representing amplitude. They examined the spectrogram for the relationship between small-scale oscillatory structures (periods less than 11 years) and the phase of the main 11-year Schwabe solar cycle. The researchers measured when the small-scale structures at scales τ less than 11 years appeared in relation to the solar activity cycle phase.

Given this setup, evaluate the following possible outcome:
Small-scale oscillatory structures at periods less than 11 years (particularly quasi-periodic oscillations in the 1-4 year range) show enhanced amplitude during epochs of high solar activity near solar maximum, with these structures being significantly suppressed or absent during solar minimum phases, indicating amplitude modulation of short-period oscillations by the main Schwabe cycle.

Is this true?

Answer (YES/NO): YES